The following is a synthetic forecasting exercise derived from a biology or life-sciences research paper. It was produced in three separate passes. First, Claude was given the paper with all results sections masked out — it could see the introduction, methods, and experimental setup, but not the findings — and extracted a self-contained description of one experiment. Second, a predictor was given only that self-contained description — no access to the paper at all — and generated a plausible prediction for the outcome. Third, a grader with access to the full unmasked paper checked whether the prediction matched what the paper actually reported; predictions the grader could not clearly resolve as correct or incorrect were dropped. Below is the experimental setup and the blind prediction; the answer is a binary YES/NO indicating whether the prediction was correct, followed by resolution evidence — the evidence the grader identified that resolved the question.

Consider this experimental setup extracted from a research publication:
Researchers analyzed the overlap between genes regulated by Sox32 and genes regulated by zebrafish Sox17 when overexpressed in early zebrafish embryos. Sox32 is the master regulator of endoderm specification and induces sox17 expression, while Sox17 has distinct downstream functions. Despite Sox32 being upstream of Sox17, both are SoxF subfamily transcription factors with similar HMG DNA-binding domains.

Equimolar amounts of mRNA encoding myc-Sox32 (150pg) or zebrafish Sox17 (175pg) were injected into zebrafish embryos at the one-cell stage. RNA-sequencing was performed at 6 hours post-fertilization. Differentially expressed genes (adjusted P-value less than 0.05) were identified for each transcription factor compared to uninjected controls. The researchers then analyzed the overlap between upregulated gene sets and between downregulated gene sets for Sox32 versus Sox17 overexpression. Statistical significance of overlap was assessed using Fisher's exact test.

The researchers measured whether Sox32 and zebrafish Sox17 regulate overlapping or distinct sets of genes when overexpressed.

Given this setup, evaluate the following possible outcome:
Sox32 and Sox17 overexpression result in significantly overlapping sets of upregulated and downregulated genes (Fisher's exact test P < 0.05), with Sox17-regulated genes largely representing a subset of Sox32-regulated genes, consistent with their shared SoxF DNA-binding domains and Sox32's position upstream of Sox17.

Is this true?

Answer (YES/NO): NO